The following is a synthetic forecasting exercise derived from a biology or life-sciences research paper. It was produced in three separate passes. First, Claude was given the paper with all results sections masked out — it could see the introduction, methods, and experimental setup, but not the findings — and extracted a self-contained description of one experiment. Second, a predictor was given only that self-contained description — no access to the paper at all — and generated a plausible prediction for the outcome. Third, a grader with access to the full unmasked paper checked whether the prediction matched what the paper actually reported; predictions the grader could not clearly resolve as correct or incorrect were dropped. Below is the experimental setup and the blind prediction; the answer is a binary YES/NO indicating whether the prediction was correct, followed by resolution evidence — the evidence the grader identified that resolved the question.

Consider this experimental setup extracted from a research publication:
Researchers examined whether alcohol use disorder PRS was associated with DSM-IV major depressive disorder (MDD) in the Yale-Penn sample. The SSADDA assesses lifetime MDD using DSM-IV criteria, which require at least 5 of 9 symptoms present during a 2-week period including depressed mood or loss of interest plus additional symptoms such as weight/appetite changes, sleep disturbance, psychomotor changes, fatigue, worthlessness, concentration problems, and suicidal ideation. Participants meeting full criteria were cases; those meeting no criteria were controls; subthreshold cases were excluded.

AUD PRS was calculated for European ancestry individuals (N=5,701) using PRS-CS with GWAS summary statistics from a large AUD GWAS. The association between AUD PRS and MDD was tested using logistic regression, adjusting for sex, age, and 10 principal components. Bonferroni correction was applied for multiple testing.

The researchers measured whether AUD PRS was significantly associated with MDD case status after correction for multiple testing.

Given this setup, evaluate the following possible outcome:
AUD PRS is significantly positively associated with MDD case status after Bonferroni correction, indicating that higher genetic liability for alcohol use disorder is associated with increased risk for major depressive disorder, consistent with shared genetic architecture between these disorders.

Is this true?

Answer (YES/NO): YES